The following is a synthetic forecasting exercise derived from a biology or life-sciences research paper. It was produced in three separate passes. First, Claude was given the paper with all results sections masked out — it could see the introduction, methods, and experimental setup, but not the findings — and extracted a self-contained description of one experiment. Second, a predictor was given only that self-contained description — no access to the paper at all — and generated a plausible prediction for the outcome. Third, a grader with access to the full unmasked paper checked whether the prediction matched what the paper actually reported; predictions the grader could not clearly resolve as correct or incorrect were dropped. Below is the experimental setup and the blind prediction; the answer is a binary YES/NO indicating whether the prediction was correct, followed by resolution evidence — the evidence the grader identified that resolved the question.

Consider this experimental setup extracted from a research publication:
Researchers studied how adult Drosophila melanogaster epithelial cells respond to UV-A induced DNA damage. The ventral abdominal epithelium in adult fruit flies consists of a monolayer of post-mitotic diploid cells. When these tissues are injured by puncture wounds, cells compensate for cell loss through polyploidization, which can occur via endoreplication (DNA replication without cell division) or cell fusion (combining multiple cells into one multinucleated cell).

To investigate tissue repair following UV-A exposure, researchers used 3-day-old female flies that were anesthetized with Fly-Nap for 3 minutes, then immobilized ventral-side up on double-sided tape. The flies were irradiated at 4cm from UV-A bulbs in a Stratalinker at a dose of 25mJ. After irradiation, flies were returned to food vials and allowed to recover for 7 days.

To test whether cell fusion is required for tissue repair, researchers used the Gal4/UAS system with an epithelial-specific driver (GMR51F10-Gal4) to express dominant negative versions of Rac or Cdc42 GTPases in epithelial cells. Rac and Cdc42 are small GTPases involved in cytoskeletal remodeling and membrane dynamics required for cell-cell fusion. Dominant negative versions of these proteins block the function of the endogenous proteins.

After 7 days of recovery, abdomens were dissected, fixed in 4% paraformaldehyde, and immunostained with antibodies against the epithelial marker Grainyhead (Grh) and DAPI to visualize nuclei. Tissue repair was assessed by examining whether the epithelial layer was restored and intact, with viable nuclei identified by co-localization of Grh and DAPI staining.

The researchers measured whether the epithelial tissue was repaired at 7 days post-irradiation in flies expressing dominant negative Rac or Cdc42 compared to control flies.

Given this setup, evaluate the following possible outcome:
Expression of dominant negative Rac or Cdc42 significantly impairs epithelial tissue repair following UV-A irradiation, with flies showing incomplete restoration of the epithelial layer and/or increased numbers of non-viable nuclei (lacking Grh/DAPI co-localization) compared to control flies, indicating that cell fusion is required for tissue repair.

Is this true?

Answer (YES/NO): YES